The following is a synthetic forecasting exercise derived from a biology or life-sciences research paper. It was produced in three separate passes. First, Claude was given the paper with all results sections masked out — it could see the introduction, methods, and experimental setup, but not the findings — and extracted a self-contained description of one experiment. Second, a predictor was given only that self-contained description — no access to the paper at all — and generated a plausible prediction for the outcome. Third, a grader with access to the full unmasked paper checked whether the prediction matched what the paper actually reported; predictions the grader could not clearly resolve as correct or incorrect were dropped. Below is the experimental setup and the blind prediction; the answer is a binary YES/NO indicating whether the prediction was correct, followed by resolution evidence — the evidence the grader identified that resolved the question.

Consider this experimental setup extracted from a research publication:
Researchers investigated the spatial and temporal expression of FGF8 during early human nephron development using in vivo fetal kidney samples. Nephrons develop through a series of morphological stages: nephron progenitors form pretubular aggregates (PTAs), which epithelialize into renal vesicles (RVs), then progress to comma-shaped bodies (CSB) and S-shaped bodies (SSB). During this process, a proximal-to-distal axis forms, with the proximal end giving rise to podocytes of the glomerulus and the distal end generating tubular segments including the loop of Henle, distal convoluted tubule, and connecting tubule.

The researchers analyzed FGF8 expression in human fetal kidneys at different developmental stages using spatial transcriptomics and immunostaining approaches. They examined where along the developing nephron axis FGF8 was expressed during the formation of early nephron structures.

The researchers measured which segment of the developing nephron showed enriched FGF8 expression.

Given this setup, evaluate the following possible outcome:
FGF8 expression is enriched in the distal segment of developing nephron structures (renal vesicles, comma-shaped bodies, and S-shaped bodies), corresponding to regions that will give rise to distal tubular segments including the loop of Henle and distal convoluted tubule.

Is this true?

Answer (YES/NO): YES